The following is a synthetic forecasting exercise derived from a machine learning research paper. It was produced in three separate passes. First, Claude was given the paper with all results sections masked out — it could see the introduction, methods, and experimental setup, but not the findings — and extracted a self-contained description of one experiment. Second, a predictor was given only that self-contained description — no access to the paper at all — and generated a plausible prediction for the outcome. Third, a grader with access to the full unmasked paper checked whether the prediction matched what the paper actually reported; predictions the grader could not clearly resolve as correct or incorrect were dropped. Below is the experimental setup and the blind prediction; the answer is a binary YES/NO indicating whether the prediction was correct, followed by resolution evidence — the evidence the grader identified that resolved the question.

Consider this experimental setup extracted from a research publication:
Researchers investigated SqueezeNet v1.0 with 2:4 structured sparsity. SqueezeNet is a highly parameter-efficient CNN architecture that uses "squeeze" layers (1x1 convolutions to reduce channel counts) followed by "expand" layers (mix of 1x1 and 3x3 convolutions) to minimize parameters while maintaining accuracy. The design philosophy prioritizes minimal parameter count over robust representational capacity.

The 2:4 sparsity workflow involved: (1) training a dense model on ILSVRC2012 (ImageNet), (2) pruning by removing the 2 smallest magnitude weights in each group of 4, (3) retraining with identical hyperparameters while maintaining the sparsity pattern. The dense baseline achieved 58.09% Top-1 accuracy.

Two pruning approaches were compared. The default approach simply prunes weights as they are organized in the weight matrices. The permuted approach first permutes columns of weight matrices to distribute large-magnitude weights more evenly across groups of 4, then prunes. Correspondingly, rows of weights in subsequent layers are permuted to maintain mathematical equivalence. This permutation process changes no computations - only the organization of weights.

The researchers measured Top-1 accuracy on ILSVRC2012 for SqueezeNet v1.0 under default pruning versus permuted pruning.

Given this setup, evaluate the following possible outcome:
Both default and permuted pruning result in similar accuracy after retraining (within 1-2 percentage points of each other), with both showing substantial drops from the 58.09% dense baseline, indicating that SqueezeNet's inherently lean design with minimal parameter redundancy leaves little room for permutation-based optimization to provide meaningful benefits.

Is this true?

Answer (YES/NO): NO